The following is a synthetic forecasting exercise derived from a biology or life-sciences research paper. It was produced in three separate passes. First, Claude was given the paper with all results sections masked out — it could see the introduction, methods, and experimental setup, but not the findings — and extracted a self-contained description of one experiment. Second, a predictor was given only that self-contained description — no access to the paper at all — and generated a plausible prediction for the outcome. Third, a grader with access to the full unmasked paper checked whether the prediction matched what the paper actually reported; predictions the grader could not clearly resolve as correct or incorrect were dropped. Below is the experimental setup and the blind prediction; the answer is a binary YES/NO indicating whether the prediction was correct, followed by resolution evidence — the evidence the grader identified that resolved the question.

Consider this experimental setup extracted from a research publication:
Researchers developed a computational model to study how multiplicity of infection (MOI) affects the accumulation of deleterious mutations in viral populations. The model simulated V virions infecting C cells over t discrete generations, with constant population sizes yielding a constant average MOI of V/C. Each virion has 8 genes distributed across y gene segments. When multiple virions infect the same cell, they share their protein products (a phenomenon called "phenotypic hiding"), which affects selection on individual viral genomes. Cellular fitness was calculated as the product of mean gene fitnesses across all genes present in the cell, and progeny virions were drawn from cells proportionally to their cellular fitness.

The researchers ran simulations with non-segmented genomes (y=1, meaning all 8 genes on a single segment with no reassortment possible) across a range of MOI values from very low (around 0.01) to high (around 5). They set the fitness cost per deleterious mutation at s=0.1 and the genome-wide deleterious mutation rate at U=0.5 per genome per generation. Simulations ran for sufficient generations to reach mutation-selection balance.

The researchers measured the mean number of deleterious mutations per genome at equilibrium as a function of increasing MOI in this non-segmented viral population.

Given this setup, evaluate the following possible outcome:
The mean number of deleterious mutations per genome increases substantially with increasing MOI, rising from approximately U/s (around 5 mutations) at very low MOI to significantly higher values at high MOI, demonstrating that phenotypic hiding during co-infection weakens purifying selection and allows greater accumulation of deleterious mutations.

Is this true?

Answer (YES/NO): YES